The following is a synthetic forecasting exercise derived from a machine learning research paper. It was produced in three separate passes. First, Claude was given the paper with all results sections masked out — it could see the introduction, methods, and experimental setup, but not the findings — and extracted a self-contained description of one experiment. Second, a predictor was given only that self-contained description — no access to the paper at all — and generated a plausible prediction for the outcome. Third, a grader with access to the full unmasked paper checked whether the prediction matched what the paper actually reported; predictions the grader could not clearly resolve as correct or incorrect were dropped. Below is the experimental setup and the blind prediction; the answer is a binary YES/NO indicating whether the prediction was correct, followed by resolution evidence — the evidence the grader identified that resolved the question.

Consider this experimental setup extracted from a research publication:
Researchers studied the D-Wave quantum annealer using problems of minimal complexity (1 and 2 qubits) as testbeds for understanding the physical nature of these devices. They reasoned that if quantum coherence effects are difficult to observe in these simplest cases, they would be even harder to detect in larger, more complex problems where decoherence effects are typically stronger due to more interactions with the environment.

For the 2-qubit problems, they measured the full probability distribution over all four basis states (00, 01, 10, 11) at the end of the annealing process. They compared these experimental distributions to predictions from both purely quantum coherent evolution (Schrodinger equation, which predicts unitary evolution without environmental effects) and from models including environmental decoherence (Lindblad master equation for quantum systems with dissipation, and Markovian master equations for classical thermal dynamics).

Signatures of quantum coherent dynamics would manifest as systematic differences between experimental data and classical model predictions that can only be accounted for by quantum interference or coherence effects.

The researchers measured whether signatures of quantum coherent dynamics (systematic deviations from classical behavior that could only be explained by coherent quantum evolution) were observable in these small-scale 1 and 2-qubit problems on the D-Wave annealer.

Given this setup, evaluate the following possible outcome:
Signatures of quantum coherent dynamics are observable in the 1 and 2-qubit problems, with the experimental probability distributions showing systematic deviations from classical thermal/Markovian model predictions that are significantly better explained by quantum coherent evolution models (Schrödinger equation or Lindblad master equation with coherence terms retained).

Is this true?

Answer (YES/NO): NO